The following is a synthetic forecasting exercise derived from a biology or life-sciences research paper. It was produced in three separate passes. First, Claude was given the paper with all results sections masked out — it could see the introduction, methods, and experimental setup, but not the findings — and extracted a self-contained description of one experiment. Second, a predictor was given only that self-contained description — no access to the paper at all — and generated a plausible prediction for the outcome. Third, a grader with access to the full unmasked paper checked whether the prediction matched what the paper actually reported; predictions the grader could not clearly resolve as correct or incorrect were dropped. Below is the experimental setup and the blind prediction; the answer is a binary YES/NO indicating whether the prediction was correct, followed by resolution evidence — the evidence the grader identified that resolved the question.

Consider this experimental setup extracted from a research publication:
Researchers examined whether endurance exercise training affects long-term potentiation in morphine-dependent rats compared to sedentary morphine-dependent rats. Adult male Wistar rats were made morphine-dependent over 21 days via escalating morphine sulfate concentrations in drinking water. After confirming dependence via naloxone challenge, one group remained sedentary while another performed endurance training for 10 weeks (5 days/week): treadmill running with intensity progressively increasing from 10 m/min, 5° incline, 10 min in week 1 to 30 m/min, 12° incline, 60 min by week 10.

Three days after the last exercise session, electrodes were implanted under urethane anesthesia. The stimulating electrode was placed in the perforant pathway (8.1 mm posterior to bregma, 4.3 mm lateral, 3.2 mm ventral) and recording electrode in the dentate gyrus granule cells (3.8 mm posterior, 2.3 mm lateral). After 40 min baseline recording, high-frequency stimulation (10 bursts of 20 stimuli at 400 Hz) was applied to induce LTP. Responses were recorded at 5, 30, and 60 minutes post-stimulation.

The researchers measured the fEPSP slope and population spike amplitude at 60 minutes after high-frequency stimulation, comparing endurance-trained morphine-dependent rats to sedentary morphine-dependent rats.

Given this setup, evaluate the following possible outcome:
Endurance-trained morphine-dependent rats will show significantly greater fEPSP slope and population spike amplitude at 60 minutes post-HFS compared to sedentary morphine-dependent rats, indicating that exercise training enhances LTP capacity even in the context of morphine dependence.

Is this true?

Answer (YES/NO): NO